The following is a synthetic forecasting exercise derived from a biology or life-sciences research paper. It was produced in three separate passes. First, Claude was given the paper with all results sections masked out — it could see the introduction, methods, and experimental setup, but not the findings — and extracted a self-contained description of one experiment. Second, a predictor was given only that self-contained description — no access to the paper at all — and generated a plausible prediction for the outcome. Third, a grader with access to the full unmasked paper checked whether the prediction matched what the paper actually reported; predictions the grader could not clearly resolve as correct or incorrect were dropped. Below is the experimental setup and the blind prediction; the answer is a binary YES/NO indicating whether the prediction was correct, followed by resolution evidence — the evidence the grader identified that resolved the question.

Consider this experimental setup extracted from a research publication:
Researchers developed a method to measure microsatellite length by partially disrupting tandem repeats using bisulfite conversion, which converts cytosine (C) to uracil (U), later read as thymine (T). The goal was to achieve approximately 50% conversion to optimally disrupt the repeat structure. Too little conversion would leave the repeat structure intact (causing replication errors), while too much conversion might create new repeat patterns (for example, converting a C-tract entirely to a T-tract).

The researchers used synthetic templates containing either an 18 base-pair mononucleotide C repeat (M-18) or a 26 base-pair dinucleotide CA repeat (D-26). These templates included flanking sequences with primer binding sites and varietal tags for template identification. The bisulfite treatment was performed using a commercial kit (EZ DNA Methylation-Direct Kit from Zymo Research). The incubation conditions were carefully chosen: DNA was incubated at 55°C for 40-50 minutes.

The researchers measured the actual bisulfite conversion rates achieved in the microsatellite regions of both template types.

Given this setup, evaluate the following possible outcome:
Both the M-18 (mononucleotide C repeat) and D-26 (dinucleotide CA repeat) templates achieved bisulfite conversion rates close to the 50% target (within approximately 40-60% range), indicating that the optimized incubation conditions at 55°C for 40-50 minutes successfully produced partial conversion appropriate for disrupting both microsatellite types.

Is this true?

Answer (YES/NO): NO